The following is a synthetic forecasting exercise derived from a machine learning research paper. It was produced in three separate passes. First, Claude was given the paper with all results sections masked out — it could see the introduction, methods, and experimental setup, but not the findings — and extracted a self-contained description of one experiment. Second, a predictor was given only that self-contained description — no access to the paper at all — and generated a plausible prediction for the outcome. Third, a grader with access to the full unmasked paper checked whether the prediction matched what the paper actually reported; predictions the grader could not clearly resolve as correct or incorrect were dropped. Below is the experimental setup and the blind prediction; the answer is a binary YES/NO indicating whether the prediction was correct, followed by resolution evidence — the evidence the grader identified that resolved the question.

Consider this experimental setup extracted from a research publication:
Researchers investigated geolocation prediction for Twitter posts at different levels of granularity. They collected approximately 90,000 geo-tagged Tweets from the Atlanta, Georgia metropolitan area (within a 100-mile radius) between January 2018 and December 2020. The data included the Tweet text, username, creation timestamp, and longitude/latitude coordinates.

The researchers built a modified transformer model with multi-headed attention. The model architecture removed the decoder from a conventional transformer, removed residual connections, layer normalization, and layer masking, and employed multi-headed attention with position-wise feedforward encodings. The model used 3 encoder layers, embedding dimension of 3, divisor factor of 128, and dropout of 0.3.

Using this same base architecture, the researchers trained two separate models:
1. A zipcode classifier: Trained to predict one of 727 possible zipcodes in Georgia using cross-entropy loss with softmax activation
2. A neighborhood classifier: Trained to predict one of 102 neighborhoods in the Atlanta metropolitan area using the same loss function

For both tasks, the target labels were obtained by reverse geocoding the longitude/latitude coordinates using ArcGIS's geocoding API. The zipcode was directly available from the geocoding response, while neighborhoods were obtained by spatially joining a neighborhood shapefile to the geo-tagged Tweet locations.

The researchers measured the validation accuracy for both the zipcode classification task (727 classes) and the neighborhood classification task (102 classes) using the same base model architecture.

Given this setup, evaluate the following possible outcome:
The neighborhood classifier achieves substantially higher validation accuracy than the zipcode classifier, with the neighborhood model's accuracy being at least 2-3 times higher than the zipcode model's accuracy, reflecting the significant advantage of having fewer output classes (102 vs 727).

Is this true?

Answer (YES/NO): YES